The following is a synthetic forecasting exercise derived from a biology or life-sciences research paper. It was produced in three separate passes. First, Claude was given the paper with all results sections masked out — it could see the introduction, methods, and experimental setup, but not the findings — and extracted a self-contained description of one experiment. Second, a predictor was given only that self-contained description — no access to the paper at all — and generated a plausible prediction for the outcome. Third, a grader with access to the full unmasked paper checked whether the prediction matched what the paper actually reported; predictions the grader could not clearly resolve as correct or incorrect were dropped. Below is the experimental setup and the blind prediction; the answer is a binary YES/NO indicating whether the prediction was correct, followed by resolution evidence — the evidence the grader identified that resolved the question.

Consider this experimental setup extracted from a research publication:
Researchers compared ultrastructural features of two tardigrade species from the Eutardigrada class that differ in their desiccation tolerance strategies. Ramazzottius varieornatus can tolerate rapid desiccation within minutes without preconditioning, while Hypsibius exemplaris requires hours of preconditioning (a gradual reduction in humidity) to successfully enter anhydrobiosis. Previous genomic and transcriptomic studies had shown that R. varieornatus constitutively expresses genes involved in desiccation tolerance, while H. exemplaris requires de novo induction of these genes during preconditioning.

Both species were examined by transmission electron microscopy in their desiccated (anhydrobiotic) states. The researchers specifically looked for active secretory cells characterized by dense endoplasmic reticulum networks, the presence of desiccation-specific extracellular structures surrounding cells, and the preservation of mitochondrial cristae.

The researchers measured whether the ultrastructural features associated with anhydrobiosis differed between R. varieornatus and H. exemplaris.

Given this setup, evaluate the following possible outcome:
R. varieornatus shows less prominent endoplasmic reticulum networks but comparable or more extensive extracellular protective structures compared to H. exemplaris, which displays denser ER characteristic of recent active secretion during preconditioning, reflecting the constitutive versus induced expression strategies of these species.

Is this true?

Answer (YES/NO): NO